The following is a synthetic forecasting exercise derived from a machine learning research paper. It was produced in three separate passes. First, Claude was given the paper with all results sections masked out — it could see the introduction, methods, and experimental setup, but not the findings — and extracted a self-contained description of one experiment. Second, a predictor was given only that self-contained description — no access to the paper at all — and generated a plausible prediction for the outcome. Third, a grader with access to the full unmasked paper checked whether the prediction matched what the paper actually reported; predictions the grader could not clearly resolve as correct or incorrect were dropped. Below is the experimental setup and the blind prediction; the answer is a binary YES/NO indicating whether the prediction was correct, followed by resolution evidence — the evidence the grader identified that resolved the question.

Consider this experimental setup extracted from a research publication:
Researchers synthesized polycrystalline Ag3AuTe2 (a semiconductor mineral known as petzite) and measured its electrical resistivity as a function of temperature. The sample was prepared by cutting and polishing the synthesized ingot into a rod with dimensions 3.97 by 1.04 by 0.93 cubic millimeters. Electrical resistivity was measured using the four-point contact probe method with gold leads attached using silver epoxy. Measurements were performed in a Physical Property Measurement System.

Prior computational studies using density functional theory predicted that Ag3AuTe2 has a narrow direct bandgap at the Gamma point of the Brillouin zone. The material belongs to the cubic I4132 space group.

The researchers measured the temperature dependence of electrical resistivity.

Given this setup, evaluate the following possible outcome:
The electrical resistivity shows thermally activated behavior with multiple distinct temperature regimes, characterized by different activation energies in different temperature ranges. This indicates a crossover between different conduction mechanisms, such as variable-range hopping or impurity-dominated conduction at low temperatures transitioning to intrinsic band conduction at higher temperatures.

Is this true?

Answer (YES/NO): NO